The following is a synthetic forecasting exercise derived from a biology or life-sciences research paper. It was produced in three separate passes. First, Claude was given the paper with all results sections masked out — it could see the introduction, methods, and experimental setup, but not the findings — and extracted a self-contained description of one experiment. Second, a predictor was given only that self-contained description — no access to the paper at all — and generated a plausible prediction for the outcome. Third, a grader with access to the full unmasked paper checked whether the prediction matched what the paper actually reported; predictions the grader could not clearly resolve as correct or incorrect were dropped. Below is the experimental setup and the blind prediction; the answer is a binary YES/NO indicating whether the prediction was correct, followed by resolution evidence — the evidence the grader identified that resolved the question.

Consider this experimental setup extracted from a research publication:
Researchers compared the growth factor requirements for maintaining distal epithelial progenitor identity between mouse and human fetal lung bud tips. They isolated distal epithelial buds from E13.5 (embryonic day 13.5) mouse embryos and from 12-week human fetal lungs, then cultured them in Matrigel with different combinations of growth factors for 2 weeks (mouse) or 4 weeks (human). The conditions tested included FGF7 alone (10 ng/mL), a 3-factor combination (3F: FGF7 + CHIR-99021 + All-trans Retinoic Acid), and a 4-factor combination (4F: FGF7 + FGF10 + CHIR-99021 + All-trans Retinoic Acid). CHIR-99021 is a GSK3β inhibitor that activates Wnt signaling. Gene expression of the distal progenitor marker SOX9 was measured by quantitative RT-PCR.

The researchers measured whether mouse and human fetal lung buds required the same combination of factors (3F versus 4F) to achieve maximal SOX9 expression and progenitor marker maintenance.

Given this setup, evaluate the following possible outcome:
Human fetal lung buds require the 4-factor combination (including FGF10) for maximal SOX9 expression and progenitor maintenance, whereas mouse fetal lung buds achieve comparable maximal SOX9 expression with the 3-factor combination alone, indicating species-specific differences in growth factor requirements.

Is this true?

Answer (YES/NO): NO